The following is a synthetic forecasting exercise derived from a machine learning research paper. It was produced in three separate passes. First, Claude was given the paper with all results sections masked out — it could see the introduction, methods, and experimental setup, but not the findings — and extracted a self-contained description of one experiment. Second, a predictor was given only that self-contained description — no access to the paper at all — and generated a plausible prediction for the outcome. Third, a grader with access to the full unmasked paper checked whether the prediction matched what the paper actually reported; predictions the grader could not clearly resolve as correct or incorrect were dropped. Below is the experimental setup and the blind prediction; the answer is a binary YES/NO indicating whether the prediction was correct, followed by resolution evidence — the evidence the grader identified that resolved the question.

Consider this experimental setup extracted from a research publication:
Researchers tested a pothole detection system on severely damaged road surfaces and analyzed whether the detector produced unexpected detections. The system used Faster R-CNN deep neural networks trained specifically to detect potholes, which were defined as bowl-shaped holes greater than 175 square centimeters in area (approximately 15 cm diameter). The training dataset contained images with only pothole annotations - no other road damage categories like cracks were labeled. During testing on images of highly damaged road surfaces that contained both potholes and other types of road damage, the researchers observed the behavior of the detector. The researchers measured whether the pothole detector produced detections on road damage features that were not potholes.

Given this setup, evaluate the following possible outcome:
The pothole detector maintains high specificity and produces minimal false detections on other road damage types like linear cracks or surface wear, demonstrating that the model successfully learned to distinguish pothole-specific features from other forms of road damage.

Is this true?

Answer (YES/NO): NO